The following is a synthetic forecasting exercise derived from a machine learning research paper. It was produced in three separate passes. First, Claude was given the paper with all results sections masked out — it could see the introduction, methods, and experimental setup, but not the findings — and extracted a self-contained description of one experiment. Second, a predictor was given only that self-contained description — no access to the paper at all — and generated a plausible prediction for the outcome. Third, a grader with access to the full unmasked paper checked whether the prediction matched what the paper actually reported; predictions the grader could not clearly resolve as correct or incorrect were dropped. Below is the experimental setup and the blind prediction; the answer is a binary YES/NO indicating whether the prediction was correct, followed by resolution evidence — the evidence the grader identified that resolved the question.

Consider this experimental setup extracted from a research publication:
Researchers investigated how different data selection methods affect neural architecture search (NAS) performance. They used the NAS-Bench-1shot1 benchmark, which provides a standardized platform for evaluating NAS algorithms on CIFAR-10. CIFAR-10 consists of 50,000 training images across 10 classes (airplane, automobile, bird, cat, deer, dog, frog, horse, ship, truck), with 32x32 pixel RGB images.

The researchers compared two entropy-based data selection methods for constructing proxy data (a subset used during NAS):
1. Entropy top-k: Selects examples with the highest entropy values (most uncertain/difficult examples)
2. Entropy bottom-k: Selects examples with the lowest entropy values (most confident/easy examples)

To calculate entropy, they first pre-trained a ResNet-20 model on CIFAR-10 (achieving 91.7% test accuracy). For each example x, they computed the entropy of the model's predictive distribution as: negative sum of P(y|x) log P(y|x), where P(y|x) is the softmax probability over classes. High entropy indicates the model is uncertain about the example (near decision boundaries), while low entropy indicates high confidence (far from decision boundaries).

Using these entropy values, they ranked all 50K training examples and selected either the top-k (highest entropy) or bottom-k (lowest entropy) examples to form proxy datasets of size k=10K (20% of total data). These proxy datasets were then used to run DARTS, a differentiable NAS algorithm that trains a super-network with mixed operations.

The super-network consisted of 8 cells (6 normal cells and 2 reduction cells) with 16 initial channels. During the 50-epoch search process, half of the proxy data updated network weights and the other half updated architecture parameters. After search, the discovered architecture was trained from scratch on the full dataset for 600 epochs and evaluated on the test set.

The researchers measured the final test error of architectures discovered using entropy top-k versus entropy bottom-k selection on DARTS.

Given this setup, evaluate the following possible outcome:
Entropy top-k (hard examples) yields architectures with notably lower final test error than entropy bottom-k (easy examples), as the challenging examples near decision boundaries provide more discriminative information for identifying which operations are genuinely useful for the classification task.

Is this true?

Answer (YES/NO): NO